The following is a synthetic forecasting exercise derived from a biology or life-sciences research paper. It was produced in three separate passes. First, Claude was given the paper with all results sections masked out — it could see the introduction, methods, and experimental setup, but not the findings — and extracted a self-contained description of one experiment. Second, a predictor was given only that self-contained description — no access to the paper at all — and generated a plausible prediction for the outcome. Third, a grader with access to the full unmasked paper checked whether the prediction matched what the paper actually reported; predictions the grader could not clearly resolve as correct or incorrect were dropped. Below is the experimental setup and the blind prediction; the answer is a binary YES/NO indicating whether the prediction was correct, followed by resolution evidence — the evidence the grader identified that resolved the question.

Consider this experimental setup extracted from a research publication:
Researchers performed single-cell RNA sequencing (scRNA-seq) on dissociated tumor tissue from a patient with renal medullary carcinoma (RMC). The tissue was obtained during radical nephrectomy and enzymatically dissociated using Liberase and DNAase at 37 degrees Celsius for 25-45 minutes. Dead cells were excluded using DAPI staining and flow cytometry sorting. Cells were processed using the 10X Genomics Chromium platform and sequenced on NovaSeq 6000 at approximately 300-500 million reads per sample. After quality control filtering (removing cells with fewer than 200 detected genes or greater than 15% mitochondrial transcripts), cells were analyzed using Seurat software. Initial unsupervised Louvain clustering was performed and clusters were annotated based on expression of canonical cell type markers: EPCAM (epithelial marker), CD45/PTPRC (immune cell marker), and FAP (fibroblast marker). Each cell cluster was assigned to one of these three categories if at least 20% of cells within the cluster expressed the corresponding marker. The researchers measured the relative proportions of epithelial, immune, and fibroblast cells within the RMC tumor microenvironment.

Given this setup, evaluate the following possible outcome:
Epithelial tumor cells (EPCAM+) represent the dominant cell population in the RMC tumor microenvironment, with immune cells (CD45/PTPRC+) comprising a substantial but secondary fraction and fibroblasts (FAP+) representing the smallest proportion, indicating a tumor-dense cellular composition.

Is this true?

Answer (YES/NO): NO